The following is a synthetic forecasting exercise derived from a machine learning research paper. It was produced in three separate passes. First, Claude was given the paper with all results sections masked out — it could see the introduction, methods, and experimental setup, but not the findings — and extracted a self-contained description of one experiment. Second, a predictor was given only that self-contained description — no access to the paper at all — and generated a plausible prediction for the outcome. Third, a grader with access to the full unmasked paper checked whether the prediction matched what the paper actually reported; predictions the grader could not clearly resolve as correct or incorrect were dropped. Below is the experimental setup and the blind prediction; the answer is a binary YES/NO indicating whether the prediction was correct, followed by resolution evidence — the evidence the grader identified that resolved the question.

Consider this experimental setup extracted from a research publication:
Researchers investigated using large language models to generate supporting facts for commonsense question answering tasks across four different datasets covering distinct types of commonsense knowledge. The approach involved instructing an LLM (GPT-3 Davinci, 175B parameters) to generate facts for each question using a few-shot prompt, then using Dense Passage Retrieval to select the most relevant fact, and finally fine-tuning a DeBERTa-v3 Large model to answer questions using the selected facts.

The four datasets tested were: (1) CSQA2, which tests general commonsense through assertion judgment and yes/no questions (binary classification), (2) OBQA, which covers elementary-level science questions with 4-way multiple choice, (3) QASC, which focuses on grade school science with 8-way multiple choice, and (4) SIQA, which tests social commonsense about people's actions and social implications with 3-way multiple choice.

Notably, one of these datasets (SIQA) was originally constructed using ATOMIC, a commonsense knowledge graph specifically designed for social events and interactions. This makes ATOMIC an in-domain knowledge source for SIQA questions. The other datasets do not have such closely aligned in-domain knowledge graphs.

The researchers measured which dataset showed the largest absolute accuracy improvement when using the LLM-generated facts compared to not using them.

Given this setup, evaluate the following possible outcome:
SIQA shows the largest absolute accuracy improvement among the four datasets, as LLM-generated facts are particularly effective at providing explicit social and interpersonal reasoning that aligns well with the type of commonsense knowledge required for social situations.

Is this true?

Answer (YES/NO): NO